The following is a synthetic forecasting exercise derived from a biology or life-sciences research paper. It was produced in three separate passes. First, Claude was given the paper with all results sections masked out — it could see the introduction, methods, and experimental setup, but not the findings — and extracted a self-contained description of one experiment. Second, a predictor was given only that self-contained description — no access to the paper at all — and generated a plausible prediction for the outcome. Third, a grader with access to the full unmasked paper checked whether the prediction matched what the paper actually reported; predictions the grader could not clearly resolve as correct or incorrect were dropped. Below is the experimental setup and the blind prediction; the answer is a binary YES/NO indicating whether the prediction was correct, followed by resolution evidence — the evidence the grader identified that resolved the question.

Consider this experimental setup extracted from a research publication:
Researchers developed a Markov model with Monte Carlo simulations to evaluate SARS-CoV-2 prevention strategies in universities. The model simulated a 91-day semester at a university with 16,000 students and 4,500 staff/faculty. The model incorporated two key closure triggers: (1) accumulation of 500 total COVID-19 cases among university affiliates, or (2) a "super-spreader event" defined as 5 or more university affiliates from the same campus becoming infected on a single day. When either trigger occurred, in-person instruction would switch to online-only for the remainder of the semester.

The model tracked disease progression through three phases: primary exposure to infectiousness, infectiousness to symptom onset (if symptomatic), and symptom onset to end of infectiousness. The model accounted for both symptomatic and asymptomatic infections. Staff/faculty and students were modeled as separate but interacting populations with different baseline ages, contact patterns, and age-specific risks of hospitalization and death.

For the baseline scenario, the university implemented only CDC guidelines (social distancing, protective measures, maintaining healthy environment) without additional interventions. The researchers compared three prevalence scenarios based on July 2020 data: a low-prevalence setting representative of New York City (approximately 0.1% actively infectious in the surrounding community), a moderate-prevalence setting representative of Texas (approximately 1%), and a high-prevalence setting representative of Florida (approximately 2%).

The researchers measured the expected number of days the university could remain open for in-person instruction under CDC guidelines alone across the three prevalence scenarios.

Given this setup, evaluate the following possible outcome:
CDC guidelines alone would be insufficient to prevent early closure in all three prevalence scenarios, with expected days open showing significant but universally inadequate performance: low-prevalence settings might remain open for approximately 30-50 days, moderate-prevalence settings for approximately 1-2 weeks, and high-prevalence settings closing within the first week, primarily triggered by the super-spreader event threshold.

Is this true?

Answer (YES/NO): NO